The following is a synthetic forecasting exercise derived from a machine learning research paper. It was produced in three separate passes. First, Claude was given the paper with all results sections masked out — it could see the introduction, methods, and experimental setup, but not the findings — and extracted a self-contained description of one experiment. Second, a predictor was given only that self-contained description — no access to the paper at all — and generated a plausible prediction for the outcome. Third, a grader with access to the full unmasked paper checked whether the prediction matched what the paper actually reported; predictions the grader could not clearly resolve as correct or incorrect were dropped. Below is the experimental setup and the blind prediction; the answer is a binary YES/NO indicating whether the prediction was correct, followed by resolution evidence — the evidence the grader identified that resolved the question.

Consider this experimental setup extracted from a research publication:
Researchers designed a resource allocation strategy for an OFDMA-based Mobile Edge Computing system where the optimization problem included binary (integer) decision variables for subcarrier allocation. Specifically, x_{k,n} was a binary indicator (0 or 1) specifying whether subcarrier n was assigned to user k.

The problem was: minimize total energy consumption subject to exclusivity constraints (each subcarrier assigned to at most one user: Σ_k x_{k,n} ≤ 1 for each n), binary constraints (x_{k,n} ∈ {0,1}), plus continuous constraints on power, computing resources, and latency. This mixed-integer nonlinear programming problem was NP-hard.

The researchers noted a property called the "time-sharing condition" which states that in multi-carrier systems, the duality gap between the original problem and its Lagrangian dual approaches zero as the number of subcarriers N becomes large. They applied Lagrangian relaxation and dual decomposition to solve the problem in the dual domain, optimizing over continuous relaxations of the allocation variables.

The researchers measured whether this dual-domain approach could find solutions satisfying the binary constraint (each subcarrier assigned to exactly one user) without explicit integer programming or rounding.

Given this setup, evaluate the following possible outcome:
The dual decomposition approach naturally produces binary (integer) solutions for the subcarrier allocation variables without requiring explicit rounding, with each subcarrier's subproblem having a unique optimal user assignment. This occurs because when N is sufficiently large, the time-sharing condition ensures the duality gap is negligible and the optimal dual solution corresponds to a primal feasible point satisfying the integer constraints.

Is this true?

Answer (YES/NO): YES